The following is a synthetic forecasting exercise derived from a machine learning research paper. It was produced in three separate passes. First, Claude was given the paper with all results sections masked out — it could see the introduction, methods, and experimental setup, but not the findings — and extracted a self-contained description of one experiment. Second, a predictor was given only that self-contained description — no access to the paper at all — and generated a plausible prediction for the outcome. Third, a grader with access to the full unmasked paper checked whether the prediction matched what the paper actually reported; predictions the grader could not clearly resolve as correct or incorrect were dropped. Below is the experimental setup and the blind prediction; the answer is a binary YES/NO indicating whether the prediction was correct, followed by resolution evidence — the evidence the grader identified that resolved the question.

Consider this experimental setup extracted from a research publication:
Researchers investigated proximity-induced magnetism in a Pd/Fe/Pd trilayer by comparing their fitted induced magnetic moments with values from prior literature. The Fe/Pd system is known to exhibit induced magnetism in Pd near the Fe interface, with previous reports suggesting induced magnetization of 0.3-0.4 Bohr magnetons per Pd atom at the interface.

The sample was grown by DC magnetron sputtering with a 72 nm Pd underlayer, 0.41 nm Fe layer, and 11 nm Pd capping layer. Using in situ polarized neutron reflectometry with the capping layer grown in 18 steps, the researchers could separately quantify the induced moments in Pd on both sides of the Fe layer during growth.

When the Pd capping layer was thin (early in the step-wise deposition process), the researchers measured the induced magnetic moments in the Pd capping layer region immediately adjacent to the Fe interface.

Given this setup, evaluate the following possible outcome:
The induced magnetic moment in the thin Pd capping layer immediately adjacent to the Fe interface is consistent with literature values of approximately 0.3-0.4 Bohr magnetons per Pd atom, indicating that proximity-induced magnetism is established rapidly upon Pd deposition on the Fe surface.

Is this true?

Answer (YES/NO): NO